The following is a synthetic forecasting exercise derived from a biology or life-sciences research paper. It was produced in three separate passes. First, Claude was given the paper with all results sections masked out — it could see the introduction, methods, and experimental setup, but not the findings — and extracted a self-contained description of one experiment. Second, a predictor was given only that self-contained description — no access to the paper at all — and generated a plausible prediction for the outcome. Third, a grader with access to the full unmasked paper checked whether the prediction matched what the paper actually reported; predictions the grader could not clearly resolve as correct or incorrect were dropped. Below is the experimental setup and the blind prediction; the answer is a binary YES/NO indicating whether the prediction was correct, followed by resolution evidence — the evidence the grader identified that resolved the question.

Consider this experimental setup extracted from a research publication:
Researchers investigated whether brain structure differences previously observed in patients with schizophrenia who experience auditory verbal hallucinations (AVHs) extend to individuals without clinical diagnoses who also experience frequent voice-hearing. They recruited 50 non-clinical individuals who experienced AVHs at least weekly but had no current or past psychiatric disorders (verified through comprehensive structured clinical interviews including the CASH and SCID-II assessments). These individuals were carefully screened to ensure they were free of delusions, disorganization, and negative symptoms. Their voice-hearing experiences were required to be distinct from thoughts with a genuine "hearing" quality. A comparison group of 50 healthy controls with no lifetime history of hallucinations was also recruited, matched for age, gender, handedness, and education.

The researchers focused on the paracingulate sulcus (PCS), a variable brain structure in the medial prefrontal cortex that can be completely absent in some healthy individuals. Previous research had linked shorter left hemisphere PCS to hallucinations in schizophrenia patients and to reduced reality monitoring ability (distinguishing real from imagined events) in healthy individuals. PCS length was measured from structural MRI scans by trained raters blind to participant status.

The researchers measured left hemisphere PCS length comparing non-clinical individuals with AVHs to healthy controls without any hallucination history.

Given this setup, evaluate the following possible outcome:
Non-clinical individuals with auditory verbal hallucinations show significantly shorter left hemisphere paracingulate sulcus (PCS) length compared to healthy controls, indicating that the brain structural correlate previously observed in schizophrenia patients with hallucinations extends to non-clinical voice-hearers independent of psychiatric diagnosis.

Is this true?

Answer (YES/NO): NO